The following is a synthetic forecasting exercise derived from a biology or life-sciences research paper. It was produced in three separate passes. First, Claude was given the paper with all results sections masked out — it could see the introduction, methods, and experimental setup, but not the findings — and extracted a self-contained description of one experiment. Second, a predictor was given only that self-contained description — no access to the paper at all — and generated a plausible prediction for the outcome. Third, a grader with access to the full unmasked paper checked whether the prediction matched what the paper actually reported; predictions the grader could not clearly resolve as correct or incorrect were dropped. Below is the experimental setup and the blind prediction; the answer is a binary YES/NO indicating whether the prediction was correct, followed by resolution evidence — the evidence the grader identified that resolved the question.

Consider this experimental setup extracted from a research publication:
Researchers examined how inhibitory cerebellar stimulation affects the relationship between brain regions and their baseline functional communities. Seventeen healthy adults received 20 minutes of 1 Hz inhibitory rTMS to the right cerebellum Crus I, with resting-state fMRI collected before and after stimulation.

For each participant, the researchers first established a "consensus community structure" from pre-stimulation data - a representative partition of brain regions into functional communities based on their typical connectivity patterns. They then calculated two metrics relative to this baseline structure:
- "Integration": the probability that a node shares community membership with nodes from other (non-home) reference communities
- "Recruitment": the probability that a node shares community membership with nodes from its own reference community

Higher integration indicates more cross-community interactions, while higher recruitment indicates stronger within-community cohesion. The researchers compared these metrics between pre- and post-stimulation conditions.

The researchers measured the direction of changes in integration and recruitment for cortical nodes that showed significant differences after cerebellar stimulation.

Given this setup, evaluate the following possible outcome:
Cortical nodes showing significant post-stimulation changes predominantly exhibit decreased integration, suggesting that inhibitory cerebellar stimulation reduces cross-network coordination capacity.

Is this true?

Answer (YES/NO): NO